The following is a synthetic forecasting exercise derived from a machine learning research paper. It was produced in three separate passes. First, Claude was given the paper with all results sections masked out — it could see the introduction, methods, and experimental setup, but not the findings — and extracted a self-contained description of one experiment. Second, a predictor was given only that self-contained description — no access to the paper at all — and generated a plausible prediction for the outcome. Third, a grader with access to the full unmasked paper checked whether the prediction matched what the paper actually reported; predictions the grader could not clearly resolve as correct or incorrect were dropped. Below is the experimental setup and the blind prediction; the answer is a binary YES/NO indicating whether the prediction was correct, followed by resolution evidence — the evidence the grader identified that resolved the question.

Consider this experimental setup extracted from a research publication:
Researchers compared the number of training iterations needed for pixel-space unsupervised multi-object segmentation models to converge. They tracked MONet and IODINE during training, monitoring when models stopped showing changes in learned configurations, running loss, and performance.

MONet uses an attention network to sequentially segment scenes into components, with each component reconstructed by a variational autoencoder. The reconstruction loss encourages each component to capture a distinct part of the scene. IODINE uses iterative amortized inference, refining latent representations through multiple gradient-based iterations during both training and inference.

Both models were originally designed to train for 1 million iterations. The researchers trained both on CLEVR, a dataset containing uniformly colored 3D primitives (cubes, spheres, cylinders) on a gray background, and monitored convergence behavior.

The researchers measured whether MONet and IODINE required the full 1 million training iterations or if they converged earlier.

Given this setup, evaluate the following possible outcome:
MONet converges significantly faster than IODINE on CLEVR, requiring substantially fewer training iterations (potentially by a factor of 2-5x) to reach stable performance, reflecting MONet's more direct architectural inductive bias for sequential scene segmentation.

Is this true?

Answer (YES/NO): NO